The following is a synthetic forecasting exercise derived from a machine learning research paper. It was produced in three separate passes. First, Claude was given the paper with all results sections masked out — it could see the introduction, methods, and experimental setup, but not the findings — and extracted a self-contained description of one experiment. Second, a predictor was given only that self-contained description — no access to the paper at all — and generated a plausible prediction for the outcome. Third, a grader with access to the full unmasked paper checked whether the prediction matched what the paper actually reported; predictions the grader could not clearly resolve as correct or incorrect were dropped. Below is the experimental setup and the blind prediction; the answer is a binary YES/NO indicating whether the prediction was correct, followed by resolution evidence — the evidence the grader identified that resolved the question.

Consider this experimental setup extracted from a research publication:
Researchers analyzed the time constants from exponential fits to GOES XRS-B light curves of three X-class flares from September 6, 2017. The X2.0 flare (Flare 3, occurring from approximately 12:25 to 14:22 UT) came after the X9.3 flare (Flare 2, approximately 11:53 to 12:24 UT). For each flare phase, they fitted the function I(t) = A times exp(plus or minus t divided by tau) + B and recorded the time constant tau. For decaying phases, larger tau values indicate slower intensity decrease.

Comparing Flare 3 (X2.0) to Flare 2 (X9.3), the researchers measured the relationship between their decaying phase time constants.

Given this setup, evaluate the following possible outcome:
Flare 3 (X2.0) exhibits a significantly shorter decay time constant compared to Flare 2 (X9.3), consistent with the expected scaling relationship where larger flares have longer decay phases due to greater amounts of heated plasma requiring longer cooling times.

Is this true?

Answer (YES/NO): NO